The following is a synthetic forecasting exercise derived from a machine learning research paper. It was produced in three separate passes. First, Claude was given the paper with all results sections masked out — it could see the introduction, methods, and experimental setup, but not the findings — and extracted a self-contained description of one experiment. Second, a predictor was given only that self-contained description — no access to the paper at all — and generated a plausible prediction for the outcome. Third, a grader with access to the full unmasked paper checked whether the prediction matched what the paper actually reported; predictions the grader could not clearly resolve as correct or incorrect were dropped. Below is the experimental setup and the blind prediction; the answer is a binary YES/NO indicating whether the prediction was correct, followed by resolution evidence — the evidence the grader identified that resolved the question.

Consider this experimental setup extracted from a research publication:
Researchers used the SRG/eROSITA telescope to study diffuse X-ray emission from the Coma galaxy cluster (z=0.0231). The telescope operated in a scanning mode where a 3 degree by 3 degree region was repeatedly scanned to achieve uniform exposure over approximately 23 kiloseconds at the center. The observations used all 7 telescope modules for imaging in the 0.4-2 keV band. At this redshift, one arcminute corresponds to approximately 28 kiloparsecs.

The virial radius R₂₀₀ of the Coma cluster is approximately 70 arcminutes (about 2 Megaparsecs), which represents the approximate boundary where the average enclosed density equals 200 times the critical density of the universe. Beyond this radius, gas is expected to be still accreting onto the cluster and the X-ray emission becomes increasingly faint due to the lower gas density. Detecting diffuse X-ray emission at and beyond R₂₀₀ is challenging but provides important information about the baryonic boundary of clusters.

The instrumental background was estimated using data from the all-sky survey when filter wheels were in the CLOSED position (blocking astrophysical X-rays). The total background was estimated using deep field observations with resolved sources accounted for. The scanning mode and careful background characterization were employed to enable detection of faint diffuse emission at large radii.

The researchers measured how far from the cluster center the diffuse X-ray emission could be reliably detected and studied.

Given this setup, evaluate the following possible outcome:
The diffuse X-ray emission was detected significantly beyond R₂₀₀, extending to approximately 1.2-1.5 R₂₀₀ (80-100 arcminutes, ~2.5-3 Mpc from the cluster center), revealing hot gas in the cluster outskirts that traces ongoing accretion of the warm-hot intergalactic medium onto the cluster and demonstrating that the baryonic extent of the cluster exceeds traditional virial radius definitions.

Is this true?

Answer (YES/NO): YES